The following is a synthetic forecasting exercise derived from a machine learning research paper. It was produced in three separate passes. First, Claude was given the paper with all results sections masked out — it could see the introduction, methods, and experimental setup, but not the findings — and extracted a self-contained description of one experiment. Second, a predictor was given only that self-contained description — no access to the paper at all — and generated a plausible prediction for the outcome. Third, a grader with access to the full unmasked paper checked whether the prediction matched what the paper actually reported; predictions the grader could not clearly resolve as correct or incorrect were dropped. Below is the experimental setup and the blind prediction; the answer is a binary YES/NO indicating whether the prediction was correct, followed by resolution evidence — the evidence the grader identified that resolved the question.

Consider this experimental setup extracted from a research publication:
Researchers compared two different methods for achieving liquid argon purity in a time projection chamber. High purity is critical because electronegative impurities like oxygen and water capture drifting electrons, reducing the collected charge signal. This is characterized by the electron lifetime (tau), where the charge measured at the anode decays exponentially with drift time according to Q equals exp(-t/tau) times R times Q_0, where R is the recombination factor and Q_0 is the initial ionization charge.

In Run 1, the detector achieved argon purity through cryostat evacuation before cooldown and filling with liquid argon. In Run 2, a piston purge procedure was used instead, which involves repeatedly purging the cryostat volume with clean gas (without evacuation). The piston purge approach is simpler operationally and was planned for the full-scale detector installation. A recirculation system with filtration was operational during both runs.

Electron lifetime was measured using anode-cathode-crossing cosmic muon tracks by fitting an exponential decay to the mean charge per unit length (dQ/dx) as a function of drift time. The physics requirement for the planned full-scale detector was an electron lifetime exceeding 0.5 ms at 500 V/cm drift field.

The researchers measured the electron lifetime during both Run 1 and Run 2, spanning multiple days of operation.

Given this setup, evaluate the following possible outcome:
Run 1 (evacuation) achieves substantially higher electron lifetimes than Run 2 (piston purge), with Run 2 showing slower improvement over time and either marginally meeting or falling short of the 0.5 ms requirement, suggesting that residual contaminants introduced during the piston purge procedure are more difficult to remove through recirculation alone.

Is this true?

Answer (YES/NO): NO